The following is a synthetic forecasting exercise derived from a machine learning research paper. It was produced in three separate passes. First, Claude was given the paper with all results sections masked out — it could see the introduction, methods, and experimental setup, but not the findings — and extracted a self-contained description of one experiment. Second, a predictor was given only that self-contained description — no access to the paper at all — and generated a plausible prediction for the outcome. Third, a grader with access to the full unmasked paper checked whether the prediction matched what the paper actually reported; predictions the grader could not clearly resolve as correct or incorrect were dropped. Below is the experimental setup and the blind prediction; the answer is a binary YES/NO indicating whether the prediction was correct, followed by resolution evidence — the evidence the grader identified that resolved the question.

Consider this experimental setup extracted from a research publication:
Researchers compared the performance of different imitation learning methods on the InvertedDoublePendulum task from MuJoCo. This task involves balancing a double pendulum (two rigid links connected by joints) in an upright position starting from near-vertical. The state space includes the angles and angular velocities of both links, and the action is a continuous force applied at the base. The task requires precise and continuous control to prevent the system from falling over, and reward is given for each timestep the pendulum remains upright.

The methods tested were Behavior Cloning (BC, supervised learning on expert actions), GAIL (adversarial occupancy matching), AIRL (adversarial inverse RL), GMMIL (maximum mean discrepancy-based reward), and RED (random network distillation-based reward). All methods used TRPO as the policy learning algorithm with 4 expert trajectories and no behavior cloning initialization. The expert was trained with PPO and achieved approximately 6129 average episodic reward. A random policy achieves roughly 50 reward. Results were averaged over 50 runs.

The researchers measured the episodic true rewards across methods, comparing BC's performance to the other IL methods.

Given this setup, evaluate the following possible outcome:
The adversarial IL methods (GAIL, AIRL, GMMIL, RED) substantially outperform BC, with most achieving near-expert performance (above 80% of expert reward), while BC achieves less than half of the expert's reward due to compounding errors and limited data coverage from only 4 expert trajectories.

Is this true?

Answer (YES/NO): NO